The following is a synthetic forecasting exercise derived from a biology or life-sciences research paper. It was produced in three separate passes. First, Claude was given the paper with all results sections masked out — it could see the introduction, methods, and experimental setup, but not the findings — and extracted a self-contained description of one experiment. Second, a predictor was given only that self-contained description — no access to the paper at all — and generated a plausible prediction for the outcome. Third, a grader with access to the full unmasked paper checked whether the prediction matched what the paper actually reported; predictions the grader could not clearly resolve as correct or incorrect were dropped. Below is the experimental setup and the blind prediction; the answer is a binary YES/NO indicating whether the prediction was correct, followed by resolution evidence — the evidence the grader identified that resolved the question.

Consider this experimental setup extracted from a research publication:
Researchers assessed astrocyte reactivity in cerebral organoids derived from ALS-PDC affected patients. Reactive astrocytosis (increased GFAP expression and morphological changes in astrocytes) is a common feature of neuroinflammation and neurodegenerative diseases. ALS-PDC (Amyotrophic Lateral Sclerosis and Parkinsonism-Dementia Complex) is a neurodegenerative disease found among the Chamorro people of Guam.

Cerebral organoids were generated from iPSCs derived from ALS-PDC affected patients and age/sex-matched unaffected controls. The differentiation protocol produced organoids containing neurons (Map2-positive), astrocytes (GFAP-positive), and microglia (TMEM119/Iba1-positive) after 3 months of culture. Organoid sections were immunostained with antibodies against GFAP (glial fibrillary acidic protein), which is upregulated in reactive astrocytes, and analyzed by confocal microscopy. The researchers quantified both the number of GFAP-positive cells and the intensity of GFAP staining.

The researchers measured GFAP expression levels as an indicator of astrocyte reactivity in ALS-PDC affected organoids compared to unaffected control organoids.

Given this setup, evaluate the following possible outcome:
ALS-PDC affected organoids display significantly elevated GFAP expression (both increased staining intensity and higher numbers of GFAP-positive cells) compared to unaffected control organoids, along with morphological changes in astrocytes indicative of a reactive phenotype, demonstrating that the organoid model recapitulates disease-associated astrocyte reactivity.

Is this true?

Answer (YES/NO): YES